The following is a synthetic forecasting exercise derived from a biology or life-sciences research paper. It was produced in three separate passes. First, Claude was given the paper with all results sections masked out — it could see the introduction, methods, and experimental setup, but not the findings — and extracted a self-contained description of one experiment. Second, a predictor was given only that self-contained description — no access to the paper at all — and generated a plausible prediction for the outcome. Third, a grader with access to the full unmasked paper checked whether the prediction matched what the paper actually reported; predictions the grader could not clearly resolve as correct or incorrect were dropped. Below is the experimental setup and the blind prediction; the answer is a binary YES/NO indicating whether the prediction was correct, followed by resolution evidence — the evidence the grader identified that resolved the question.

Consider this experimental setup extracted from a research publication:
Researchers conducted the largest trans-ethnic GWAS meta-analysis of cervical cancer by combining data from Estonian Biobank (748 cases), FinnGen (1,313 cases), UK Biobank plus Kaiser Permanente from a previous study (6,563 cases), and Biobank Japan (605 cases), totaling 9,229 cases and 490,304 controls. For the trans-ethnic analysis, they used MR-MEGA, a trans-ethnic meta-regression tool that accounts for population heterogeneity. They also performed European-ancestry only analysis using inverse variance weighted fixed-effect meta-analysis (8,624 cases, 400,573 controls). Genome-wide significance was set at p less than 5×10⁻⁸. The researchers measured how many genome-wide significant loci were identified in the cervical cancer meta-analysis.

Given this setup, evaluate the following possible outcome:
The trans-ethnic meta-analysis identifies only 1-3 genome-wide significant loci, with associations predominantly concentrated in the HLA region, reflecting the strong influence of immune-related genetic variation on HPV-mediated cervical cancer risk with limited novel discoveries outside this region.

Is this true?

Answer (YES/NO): NO